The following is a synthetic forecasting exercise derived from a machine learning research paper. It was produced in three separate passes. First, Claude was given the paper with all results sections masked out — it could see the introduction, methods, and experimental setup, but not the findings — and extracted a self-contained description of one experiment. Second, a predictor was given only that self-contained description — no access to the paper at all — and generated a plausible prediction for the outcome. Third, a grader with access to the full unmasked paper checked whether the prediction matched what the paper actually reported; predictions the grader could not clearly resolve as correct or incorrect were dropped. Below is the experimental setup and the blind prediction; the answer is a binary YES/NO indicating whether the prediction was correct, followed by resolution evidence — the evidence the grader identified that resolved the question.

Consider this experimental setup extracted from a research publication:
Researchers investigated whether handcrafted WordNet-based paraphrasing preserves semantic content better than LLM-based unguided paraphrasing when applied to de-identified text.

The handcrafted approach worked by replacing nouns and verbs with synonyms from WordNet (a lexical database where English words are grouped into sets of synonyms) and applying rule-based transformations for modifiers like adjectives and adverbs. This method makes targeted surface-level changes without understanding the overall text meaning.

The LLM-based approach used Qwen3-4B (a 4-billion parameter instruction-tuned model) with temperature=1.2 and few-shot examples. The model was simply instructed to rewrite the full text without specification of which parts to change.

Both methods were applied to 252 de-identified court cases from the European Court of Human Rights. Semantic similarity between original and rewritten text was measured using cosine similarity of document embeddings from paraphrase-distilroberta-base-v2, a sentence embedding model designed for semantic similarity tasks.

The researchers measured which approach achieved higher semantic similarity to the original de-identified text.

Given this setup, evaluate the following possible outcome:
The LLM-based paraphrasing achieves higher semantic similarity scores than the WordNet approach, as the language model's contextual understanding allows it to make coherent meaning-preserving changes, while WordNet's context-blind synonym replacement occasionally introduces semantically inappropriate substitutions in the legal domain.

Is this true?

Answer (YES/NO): NO